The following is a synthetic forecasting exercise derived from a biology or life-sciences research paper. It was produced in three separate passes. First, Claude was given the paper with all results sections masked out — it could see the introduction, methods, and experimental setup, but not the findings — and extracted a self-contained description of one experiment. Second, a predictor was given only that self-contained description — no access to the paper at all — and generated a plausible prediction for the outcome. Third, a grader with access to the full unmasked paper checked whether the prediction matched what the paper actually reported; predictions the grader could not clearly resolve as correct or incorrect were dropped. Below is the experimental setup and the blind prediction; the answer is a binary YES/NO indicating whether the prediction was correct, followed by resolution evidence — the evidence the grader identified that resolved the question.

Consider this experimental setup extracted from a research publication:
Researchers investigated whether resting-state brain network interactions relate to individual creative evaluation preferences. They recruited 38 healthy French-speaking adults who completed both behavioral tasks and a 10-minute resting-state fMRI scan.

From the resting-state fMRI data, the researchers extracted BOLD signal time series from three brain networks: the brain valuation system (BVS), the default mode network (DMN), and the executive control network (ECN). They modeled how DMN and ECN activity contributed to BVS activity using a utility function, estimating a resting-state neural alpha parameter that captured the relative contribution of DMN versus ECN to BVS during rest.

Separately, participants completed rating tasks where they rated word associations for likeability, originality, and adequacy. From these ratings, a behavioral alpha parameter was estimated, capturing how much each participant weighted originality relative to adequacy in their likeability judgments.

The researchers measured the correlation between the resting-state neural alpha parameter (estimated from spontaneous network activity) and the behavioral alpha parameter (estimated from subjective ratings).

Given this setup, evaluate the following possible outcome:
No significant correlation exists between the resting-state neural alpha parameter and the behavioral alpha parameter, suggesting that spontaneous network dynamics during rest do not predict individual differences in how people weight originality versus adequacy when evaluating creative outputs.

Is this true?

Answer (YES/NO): NO